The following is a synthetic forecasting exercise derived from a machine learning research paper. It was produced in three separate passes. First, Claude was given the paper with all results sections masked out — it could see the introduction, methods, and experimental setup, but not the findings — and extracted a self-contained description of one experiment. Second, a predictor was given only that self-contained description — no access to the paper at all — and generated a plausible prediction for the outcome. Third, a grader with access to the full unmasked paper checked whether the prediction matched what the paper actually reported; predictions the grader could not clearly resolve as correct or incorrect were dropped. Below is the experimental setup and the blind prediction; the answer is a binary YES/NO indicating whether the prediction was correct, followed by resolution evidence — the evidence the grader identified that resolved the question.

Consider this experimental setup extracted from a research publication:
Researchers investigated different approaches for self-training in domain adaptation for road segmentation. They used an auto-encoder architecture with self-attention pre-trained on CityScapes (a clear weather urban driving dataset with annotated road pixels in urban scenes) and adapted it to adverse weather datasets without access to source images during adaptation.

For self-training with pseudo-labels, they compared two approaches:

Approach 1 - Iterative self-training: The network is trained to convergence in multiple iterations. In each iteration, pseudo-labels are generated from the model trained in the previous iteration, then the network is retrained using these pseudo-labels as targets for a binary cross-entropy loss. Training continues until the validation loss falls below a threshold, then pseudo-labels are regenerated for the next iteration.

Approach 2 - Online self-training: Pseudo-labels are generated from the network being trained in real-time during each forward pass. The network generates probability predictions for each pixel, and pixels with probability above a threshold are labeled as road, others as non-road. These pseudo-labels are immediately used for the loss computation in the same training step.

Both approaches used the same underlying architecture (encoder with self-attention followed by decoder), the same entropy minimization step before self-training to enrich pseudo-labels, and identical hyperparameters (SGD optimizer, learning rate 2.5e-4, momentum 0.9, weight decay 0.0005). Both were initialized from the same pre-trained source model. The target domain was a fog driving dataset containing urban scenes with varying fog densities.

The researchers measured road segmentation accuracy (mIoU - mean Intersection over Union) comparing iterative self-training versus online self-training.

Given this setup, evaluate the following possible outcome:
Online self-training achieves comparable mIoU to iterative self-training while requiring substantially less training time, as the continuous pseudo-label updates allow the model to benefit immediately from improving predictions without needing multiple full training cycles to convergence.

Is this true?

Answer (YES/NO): NO